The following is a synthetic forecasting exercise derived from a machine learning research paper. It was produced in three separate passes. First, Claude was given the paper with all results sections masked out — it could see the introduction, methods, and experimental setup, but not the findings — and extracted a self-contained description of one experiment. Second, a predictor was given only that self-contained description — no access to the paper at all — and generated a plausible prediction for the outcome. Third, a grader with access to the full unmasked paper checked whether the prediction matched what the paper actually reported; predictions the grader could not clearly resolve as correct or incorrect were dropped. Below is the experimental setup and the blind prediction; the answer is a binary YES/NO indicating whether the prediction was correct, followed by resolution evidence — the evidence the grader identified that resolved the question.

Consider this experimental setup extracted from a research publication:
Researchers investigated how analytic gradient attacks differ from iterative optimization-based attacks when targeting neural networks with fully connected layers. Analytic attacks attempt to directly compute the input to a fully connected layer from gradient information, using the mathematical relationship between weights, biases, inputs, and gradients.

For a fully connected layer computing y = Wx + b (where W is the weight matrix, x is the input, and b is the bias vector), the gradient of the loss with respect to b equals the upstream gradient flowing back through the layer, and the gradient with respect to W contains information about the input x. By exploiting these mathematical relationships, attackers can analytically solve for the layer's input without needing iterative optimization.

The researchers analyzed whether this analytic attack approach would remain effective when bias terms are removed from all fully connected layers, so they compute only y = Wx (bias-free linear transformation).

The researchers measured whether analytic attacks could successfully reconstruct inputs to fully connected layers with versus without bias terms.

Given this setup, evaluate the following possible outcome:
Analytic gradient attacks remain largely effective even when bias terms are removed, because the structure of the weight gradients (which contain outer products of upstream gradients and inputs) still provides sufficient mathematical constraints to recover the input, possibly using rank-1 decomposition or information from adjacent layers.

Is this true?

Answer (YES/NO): NO